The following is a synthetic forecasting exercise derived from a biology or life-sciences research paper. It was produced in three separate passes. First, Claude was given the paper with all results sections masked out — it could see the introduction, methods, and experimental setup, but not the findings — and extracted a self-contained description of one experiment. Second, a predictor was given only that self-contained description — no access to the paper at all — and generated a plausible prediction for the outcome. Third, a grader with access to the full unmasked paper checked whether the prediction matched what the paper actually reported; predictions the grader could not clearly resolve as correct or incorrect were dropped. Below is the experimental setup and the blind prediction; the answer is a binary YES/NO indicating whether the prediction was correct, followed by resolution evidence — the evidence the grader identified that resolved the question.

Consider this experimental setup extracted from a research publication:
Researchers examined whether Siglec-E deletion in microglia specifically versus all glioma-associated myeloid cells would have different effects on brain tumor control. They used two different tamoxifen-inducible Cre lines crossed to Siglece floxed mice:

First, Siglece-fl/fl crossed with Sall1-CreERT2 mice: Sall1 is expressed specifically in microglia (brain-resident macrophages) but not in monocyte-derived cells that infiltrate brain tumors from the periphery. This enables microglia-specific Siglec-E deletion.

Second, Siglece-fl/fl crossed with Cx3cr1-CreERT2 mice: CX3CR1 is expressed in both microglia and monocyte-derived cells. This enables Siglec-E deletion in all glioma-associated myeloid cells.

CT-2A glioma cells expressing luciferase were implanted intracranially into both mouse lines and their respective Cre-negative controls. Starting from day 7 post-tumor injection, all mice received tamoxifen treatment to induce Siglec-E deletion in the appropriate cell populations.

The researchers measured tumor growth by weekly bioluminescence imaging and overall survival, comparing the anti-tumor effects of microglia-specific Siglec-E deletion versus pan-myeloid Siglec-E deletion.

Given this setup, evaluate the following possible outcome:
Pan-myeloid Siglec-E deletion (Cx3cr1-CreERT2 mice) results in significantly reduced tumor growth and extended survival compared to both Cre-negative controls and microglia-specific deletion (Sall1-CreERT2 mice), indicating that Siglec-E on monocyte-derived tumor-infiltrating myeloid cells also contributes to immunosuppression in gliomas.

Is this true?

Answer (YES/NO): YES